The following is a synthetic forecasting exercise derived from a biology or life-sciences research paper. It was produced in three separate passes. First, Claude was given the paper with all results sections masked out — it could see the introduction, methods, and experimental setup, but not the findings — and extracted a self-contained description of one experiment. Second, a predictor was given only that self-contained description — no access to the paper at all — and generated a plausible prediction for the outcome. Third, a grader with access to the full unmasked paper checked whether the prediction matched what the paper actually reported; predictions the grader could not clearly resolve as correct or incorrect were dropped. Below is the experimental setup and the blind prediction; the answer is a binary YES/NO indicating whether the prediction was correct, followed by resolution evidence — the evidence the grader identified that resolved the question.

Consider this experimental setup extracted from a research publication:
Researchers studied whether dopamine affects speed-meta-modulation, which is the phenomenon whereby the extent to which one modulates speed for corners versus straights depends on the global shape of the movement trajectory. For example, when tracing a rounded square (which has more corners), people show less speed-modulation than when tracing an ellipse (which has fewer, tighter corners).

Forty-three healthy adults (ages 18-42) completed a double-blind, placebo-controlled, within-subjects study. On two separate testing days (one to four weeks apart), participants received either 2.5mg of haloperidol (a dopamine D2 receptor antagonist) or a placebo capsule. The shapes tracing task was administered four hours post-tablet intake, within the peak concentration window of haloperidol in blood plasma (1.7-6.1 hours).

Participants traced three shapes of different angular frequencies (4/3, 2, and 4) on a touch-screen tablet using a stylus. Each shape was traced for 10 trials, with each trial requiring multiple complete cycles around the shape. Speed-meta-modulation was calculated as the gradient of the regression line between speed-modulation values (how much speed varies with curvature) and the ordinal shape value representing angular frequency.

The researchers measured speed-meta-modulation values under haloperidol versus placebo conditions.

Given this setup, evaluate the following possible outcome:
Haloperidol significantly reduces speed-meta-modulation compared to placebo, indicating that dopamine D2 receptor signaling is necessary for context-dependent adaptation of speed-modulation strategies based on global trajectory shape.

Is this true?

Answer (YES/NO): YES